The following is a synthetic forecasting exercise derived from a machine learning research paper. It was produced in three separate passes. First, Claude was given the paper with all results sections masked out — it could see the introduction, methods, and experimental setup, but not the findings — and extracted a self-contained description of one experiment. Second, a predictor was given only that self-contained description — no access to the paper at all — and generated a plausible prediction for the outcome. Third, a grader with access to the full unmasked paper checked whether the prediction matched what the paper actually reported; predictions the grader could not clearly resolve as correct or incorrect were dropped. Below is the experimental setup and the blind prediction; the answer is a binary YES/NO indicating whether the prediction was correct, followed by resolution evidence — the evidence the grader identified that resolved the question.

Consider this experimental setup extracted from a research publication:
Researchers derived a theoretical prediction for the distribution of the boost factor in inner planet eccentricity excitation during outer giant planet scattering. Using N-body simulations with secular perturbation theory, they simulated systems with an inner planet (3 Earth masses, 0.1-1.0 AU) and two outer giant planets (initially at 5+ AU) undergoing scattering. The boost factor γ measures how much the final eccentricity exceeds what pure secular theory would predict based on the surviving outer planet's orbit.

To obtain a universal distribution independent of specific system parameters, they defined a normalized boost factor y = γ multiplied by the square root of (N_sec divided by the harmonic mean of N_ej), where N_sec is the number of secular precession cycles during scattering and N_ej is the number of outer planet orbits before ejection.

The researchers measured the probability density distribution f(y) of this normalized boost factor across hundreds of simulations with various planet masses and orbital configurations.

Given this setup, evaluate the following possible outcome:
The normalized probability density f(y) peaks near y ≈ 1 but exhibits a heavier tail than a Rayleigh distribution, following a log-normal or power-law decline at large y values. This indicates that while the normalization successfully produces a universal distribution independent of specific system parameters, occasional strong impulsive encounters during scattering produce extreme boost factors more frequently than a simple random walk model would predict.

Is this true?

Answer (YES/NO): NO